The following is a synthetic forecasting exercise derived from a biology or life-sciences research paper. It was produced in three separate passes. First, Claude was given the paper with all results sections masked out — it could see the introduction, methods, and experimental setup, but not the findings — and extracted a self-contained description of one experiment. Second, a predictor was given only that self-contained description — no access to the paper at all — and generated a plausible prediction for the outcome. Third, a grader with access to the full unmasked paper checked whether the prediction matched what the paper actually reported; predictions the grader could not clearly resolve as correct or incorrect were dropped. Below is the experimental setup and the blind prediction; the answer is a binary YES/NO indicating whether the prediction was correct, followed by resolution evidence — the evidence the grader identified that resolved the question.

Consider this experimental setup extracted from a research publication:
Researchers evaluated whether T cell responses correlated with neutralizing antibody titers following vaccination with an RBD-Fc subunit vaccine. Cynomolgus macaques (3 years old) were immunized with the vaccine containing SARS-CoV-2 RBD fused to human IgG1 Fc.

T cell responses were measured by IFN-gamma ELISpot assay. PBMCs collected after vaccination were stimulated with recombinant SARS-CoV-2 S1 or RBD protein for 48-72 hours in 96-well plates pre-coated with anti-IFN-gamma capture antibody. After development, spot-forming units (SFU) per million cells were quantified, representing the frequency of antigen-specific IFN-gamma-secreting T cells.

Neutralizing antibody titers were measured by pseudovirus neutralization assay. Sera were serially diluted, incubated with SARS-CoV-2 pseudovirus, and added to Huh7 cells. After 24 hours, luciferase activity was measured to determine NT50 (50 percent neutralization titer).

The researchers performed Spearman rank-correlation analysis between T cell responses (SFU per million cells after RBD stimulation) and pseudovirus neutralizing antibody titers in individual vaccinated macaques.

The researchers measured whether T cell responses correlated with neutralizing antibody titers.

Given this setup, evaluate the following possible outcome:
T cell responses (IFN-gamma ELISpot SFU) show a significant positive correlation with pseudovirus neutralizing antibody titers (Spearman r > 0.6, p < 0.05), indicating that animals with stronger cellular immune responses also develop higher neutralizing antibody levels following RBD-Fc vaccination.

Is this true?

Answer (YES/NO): NO